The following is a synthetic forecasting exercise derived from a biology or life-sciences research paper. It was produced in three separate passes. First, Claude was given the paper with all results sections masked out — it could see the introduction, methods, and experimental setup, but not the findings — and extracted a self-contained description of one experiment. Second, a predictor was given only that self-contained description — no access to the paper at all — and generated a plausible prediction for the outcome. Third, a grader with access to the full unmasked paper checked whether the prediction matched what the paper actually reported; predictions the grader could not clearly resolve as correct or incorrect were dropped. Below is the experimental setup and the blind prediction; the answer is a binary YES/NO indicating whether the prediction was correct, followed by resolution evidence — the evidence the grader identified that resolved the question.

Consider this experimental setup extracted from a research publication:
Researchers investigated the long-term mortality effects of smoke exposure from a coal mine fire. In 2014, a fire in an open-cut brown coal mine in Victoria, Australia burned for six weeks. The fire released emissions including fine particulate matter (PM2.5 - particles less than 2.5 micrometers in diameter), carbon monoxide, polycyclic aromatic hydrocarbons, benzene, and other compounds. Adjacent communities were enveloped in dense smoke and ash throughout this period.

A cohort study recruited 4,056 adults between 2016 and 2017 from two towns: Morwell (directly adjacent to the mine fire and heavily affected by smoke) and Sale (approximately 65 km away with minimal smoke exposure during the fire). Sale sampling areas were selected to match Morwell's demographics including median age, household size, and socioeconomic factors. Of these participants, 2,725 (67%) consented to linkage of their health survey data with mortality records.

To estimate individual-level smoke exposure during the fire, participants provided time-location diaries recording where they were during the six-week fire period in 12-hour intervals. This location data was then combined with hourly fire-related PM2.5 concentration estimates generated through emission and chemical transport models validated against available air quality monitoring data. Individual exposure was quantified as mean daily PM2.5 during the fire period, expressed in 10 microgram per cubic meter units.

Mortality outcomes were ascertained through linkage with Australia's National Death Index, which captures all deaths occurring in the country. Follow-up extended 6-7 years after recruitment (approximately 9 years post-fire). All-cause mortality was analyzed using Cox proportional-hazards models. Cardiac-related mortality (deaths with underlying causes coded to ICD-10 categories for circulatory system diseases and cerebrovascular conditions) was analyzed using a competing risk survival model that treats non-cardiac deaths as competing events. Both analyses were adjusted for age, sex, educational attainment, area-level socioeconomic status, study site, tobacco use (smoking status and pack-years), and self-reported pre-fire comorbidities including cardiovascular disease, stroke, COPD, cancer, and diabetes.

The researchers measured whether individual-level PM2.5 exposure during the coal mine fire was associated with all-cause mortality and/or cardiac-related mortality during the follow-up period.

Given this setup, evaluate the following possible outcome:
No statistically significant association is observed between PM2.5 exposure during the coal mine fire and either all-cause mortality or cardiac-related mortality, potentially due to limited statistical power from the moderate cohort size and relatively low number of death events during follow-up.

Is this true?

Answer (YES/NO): NO